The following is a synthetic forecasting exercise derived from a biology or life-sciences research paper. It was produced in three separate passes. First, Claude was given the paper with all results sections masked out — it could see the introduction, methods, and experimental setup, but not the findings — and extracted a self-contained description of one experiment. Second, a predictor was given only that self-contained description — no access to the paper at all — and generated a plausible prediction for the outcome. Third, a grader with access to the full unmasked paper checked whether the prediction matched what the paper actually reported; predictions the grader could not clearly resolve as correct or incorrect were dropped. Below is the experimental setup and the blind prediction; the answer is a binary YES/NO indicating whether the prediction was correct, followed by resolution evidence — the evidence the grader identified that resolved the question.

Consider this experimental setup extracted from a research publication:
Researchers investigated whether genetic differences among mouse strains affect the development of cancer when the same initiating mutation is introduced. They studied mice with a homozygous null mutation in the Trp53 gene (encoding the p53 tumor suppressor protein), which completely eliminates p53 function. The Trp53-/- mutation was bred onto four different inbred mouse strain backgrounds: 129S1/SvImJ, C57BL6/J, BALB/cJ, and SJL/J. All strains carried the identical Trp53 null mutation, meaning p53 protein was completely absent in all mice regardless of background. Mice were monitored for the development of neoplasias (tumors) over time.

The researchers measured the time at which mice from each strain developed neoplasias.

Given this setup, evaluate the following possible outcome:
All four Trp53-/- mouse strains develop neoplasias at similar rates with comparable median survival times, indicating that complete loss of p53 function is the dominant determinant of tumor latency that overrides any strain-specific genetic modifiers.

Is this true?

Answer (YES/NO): NO